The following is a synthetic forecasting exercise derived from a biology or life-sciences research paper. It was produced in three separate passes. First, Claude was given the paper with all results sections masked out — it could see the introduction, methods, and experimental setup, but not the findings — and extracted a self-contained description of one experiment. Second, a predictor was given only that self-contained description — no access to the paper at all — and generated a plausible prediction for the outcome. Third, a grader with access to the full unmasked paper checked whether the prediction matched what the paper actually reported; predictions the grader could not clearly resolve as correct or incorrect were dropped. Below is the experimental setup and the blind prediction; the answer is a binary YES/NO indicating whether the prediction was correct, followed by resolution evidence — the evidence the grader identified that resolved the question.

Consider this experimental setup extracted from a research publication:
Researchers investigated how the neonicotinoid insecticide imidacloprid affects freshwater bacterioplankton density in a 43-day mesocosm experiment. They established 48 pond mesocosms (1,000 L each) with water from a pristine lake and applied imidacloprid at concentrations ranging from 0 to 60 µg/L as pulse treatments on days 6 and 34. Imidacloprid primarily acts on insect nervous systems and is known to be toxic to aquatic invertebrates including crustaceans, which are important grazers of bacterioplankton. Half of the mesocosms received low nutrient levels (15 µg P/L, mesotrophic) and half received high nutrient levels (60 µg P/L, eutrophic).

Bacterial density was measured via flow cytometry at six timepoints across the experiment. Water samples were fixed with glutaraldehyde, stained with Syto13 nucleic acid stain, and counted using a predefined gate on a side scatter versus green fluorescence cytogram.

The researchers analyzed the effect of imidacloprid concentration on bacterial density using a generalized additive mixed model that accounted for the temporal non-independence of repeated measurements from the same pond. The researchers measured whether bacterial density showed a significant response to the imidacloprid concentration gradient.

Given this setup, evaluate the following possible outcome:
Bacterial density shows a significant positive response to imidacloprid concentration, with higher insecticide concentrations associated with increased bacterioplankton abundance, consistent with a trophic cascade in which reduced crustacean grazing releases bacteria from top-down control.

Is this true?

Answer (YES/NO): NO